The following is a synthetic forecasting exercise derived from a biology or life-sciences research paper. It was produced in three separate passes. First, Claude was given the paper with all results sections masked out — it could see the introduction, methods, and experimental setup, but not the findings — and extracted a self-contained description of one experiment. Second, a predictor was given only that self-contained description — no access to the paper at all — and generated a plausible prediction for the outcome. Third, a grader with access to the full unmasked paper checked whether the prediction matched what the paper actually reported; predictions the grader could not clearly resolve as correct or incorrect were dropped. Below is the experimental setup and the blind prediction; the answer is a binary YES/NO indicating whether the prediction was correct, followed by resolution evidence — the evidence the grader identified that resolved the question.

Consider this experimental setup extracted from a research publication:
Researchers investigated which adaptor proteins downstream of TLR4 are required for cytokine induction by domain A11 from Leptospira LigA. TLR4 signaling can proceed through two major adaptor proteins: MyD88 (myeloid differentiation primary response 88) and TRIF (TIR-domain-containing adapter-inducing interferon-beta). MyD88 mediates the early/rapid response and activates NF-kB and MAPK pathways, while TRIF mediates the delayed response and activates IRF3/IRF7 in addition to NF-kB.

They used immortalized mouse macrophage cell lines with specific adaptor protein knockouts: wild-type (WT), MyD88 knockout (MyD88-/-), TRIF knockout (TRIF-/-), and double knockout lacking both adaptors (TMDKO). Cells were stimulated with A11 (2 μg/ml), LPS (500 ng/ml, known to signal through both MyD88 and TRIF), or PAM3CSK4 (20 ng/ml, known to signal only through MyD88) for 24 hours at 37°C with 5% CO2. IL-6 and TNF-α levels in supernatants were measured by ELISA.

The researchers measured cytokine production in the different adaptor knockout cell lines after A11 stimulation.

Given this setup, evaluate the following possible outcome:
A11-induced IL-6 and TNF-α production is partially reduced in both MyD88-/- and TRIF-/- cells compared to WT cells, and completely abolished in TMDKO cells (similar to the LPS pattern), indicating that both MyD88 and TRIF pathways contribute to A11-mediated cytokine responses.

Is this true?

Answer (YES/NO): NO